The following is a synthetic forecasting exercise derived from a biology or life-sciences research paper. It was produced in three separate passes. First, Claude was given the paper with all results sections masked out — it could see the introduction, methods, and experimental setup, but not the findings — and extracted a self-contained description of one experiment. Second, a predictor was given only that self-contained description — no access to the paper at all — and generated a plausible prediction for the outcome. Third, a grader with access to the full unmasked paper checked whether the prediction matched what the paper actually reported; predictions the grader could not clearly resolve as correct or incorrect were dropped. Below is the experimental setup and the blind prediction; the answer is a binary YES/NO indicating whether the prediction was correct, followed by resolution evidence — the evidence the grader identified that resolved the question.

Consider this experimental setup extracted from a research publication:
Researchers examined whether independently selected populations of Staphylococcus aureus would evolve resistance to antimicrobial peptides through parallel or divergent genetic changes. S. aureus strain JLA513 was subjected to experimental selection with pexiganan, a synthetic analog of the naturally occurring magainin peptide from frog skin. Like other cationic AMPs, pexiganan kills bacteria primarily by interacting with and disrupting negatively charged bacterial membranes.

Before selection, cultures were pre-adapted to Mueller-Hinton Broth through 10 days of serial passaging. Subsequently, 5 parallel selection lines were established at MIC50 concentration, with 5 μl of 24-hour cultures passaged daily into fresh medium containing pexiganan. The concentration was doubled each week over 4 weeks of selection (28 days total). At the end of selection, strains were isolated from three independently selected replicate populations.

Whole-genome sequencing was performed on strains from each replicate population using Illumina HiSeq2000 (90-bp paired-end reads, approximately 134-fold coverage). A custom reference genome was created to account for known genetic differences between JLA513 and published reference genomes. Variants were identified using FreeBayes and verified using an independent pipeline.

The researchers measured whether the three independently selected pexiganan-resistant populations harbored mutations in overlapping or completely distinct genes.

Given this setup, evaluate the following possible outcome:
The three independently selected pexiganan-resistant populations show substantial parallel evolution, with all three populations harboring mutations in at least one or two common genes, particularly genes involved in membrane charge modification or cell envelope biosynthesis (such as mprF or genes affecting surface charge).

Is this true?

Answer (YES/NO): NO